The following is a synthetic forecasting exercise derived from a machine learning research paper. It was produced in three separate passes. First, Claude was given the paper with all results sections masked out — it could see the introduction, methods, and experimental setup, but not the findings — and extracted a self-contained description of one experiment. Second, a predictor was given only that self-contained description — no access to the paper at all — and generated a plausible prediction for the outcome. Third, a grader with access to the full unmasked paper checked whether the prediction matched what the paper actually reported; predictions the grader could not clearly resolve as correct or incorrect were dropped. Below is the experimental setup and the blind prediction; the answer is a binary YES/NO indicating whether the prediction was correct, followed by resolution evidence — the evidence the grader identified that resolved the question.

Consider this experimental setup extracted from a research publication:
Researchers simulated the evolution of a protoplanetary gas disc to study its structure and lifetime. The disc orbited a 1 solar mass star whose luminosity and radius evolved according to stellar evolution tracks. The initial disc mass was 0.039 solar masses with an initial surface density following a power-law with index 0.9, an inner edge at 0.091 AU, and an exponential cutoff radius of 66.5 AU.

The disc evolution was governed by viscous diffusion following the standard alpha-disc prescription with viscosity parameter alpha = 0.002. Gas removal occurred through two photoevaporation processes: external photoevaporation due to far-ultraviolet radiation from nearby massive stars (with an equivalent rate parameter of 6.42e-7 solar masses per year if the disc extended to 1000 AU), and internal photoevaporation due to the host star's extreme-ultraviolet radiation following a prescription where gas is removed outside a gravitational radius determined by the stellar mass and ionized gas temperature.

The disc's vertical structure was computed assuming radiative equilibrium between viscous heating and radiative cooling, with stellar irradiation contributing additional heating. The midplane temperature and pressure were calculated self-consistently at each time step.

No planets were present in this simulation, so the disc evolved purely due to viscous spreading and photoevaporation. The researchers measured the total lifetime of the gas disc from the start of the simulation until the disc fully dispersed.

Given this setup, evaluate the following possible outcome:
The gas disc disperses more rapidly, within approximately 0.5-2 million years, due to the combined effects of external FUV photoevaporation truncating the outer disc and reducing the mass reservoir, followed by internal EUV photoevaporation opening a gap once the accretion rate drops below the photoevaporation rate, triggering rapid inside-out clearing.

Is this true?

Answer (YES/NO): NO